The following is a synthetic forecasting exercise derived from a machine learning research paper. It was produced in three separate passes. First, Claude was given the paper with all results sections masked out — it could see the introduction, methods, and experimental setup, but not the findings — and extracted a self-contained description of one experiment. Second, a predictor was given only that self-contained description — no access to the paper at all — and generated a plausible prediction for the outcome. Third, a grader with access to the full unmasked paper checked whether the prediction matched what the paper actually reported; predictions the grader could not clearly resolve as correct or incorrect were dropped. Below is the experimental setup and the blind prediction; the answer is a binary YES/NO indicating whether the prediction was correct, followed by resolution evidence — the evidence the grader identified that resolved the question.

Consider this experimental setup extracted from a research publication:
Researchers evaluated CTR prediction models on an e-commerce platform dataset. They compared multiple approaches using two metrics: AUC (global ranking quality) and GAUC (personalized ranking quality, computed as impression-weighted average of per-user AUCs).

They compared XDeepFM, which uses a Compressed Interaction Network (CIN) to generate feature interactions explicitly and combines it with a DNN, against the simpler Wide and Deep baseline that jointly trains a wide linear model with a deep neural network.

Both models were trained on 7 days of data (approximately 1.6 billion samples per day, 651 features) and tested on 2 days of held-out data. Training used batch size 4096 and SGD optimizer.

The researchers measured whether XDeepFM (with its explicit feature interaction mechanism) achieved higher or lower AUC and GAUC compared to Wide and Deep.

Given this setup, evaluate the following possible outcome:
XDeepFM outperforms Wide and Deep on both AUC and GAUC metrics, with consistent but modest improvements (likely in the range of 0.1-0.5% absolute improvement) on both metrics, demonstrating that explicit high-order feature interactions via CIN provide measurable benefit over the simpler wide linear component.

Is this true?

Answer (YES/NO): NO